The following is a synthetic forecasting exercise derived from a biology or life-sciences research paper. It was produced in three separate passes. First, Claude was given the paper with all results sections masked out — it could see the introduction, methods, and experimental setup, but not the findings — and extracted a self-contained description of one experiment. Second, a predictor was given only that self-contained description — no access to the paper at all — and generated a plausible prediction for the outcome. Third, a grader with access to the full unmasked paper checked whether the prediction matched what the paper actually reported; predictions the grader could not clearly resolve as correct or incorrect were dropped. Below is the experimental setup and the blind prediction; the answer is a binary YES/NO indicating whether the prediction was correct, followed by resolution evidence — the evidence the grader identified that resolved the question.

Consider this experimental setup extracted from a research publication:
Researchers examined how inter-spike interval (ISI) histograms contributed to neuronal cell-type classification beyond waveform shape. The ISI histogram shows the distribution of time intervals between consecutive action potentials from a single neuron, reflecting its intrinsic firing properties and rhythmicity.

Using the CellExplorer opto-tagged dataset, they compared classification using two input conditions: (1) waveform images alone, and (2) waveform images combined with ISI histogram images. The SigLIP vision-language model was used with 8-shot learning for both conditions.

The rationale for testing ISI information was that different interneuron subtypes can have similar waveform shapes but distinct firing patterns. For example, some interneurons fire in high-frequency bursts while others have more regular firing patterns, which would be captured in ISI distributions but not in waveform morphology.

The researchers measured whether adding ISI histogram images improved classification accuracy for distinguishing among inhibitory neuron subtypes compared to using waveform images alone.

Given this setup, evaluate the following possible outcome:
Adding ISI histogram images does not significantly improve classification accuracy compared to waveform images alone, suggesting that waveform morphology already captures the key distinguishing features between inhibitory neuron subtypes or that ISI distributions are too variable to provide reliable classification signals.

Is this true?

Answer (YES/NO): YES